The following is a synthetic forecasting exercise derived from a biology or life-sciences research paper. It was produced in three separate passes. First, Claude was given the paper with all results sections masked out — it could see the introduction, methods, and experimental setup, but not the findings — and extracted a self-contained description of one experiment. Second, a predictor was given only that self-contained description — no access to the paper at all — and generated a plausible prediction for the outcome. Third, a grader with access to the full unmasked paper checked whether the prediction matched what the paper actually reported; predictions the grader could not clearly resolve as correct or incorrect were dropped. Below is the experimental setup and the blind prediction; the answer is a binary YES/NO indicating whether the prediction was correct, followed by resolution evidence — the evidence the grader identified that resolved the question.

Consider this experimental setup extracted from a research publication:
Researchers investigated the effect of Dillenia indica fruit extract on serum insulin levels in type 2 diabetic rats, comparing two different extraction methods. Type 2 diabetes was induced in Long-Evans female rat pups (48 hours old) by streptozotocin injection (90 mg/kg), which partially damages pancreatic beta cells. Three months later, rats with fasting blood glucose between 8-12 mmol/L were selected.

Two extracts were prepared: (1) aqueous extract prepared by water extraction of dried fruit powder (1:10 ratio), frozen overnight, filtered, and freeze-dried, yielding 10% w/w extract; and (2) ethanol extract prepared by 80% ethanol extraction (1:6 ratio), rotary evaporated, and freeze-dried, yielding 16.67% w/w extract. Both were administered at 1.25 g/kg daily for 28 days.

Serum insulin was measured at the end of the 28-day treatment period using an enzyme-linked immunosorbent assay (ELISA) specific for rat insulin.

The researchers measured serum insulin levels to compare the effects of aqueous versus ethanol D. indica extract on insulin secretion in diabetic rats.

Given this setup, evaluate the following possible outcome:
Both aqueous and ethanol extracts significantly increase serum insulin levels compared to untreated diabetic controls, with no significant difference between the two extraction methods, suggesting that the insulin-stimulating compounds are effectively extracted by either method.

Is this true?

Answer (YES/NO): NO